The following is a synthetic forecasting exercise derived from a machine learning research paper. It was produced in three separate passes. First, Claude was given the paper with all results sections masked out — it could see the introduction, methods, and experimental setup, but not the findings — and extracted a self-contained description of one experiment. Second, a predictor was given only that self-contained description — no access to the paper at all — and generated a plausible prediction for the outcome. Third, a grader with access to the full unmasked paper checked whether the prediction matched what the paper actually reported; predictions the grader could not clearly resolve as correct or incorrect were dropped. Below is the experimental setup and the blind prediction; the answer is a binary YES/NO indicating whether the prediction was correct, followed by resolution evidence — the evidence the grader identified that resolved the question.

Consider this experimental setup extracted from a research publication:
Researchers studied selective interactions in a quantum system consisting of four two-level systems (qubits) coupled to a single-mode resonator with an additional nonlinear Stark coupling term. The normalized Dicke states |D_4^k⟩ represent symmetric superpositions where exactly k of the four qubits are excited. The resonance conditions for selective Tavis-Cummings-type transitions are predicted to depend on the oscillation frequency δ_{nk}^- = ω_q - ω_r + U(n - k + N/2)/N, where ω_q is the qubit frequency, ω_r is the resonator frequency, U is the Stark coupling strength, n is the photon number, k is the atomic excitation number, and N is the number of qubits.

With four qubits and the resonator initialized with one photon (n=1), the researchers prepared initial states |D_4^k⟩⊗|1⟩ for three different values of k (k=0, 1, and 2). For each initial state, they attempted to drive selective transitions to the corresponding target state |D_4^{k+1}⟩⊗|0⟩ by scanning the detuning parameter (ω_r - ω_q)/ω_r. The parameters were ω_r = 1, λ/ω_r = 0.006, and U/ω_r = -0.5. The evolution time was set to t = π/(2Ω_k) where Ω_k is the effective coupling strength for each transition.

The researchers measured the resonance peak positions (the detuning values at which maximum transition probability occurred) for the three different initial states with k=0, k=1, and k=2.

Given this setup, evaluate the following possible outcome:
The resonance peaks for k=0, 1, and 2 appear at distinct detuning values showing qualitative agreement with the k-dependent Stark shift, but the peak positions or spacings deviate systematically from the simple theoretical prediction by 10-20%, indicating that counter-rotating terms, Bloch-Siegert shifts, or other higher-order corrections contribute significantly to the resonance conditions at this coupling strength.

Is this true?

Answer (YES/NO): NO